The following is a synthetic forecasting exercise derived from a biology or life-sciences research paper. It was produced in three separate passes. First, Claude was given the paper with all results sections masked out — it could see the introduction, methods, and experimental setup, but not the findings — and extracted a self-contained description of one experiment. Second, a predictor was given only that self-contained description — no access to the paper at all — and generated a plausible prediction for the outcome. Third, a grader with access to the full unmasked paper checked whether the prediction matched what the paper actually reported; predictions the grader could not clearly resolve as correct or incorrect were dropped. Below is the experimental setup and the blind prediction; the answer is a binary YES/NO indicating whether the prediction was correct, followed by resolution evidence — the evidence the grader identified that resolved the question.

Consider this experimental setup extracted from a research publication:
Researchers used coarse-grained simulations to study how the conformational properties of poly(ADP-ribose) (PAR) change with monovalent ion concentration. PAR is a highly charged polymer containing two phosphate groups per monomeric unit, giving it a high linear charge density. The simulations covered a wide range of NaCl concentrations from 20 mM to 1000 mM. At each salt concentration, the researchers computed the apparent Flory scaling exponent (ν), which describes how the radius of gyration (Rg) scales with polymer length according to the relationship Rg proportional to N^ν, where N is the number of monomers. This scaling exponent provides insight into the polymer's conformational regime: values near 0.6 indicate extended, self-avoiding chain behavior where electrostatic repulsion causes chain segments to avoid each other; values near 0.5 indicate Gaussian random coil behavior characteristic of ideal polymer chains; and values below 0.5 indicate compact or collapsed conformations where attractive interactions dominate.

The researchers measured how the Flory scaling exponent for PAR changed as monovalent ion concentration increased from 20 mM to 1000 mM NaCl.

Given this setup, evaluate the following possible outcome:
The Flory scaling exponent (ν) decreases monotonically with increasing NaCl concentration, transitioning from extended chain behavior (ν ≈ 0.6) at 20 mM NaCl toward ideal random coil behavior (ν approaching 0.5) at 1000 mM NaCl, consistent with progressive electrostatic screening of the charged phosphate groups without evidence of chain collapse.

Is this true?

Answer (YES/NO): NO